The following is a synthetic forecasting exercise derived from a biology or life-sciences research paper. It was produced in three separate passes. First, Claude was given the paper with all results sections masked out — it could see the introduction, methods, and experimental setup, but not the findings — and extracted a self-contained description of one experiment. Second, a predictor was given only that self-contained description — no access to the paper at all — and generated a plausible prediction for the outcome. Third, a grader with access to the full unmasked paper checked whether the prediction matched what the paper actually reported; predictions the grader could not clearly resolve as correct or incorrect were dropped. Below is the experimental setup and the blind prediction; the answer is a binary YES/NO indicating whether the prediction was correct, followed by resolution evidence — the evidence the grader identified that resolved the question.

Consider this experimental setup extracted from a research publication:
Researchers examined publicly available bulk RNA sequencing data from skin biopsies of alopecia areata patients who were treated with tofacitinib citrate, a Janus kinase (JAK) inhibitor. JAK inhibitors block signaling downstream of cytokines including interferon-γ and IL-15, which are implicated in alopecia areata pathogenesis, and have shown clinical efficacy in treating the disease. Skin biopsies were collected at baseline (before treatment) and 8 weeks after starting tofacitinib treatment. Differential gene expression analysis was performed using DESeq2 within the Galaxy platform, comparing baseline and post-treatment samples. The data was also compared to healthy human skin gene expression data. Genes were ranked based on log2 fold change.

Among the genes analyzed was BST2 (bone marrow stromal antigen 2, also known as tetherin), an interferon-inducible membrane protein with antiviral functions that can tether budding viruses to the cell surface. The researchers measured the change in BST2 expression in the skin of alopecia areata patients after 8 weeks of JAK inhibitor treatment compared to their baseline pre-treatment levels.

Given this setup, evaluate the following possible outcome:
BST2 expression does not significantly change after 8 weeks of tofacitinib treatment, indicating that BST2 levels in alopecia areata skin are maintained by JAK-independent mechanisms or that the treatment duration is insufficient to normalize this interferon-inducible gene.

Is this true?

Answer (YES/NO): NO